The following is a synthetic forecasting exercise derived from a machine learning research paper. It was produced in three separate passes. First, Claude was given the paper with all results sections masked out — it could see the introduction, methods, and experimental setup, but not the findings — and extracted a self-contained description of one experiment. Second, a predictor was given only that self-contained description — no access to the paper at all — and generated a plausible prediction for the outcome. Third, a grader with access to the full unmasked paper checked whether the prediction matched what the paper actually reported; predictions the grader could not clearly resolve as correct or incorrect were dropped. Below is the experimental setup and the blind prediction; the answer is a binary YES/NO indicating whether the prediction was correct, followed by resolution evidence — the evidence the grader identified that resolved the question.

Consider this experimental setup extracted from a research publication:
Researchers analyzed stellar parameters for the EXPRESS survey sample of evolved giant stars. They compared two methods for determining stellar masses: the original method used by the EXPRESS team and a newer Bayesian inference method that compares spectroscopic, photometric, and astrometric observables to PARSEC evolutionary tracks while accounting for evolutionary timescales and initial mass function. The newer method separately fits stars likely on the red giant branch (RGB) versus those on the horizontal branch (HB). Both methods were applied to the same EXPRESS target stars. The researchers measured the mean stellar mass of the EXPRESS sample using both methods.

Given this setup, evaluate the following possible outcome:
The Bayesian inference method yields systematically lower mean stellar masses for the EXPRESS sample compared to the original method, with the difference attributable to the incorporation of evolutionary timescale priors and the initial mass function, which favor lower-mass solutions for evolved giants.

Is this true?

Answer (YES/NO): YES